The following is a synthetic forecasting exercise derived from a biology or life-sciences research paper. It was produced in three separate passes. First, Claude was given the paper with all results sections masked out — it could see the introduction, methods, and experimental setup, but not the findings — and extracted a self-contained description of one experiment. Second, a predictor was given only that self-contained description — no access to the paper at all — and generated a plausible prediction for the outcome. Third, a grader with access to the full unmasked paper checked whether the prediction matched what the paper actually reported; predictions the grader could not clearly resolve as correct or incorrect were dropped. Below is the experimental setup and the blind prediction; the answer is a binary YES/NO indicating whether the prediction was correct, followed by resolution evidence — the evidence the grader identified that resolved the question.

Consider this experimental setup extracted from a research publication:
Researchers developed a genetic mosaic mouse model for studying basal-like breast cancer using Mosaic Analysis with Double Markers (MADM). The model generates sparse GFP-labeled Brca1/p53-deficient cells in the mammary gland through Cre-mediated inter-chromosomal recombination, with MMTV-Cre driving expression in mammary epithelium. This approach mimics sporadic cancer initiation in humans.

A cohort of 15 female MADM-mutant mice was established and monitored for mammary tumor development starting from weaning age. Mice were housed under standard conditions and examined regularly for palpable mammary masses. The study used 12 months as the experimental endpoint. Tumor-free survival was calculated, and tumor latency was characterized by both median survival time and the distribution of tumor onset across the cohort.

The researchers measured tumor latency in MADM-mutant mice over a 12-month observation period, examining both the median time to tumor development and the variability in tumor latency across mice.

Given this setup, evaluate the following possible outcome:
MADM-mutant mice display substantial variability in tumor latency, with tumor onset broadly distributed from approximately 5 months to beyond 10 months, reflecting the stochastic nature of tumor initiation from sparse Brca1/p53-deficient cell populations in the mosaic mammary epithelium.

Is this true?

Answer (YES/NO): NO